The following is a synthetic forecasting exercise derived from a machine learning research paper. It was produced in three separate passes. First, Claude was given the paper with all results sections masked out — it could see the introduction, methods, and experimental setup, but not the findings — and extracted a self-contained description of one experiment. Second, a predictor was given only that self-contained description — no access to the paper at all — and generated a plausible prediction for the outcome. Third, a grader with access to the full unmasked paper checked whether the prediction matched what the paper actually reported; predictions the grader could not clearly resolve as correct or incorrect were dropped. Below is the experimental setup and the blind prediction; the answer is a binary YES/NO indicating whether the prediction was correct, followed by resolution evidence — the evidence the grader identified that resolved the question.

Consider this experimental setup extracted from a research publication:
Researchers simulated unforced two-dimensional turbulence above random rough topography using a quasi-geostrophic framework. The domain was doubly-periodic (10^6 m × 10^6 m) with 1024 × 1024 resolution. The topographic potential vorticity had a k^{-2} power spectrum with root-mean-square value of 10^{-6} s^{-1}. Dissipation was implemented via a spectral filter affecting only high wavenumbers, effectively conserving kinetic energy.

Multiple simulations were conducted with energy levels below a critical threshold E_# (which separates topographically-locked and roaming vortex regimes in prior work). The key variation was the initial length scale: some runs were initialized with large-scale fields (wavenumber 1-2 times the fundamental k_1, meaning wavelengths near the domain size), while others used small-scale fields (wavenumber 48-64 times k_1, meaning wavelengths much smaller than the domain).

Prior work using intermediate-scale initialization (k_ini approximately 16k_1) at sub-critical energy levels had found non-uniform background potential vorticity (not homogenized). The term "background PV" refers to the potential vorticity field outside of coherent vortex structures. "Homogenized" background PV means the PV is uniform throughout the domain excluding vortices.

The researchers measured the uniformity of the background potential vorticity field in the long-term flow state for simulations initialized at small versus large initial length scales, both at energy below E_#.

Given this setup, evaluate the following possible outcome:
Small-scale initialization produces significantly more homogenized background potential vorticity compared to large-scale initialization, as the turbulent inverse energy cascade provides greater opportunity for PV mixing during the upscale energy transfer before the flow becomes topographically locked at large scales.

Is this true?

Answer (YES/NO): YES